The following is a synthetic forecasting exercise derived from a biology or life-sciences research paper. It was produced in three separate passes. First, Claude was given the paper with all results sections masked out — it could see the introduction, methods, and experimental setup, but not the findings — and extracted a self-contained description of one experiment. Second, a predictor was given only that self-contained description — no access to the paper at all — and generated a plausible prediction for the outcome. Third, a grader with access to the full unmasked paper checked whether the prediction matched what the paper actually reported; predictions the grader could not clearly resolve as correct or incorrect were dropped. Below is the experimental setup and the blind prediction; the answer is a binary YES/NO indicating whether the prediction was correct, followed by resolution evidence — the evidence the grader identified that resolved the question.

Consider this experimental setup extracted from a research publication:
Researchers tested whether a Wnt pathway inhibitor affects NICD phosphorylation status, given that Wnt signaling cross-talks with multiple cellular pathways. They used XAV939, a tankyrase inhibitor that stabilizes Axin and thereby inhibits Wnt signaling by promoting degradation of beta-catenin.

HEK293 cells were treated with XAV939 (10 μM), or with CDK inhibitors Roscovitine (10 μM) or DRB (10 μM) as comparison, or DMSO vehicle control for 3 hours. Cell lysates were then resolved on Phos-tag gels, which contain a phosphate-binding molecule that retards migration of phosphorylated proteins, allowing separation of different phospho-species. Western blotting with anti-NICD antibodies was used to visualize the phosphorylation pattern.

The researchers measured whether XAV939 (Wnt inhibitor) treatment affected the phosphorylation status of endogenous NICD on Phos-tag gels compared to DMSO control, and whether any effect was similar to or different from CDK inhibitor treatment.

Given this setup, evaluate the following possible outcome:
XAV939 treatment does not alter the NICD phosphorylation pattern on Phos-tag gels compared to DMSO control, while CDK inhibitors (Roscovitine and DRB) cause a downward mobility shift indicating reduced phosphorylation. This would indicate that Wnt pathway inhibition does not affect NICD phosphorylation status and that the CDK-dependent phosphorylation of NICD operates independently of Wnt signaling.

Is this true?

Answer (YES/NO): NO